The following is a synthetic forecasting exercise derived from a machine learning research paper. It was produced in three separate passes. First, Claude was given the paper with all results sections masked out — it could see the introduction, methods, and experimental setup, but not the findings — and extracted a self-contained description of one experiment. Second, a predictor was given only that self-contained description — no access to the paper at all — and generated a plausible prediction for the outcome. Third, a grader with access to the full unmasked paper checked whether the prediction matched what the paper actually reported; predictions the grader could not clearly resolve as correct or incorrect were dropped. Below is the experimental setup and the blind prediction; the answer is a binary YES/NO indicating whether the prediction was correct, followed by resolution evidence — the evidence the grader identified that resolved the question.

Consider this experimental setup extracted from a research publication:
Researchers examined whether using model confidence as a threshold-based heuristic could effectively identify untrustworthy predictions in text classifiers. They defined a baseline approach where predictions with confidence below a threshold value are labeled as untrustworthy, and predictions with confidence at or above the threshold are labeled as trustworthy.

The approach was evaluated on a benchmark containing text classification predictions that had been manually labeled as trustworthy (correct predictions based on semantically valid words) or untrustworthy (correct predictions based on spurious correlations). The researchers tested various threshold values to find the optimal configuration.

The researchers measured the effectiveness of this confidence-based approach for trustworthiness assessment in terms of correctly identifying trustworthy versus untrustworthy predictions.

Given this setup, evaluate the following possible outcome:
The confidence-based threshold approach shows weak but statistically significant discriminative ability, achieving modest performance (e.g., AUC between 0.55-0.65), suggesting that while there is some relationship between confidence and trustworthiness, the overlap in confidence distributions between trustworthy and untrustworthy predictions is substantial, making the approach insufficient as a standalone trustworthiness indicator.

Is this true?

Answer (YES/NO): NO